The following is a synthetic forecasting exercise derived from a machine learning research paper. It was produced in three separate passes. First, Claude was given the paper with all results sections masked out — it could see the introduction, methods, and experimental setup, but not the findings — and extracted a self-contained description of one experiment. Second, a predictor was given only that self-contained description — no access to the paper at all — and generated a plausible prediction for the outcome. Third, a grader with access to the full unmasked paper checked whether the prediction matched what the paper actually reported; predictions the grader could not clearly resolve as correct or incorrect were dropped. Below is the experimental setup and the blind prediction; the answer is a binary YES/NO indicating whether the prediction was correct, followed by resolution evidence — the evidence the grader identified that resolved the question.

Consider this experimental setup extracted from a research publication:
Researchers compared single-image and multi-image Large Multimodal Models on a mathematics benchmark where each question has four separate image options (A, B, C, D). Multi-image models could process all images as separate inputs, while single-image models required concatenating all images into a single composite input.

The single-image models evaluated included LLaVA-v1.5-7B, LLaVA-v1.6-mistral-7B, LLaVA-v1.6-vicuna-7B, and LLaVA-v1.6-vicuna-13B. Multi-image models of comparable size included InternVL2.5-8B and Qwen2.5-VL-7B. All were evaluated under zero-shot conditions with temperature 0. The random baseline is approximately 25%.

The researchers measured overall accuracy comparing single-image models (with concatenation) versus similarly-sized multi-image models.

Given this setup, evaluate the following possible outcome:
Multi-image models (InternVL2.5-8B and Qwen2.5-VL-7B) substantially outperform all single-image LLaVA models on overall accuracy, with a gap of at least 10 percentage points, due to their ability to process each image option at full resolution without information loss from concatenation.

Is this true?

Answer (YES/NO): NO